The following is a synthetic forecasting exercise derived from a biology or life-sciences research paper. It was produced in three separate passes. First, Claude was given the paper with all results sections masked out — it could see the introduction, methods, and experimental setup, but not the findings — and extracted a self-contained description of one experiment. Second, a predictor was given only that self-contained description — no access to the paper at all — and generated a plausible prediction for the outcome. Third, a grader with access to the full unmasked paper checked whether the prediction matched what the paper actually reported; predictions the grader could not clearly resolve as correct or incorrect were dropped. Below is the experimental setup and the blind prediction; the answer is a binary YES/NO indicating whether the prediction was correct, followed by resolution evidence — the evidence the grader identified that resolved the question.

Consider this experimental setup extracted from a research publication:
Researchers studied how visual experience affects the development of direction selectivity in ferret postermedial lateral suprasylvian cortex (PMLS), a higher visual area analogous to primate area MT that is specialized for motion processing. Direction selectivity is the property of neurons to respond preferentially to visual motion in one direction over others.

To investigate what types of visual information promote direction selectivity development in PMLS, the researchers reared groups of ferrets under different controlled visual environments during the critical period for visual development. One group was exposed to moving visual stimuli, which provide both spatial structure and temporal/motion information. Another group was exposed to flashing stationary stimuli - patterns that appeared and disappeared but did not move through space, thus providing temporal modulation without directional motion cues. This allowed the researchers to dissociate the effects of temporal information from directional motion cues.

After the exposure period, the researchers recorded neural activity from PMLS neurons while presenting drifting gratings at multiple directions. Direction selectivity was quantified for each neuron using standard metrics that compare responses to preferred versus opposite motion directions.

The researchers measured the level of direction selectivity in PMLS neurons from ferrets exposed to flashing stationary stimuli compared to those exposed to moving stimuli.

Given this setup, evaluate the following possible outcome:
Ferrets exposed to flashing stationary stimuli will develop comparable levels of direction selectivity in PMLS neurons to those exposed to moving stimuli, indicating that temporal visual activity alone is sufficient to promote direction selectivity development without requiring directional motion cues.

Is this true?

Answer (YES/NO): YES